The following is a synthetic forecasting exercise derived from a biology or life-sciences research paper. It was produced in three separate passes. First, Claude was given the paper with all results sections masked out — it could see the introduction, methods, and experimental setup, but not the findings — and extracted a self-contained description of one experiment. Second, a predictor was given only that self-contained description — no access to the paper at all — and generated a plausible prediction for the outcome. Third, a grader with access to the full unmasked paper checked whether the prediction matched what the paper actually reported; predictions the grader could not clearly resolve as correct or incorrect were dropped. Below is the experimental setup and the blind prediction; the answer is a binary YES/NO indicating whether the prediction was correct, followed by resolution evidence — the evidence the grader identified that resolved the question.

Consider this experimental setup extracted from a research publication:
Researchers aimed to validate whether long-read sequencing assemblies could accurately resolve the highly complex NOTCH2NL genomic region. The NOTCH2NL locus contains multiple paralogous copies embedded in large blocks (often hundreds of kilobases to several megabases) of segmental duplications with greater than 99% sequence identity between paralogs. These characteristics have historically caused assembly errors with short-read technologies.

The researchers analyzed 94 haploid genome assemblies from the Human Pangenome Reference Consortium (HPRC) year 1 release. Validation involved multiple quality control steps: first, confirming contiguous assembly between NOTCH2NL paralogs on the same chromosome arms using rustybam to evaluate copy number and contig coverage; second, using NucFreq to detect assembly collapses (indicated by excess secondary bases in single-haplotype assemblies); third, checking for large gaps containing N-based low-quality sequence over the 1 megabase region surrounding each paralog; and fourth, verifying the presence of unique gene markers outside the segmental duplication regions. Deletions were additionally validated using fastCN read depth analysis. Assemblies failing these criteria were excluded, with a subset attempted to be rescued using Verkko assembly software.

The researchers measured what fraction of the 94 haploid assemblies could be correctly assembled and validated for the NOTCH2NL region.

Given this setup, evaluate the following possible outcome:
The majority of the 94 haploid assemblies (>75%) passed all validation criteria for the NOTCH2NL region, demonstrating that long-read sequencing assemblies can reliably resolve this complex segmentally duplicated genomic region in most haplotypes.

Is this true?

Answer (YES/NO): NO